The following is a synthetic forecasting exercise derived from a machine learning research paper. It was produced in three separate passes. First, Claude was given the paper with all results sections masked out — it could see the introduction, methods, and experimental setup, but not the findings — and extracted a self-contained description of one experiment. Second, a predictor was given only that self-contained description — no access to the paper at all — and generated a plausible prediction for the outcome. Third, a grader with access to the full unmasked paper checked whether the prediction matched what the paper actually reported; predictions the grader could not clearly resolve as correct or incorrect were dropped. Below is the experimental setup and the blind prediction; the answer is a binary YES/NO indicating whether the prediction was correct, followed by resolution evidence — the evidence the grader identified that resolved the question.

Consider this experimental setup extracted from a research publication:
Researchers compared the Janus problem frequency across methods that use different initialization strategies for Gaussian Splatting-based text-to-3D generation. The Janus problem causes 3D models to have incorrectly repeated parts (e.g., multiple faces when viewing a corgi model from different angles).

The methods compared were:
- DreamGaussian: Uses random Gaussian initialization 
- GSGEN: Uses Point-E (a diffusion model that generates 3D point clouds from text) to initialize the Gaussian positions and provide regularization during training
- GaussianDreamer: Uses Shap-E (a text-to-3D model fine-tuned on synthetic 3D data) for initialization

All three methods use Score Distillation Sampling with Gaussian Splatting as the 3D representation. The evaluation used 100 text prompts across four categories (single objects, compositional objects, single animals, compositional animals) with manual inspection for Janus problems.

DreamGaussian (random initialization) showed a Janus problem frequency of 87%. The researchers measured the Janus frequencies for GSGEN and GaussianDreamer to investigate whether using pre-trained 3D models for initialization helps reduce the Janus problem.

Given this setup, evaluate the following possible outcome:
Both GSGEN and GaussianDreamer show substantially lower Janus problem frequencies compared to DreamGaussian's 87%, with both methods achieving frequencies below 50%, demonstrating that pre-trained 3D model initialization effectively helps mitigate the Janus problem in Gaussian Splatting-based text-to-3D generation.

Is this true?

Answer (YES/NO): NO